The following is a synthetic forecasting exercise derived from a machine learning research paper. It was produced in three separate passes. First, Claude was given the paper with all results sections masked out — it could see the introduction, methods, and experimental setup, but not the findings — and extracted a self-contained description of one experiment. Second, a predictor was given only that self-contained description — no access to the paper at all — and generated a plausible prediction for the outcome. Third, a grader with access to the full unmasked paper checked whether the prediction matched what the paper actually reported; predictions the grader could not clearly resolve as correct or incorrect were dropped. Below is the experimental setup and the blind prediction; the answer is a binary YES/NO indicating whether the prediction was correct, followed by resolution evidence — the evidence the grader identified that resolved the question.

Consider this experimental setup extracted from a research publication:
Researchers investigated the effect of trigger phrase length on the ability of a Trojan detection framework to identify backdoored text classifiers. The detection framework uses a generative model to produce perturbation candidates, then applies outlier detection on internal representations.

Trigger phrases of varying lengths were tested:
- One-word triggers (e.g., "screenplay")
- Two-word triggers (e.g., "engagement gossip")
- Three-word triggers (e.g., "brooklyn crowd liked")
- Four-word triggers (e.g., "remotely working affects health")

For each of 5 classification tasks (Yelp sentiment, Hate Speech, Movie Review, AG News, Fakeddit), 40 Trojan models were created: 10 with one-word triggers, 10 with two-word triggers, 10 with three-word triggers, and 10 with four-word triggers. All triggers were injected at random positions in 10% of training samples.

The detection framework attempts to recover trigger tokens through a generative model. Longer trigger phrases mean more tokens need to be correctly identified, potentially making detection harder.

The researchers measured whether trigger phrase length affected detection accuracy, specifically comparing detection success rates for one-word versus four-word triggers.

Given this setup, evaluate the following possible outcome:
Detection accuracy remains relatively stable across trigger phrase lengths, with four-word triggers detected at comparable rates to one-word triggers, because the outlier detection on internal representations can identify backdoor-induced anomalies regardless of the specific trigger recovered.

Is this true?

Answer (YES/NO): YES